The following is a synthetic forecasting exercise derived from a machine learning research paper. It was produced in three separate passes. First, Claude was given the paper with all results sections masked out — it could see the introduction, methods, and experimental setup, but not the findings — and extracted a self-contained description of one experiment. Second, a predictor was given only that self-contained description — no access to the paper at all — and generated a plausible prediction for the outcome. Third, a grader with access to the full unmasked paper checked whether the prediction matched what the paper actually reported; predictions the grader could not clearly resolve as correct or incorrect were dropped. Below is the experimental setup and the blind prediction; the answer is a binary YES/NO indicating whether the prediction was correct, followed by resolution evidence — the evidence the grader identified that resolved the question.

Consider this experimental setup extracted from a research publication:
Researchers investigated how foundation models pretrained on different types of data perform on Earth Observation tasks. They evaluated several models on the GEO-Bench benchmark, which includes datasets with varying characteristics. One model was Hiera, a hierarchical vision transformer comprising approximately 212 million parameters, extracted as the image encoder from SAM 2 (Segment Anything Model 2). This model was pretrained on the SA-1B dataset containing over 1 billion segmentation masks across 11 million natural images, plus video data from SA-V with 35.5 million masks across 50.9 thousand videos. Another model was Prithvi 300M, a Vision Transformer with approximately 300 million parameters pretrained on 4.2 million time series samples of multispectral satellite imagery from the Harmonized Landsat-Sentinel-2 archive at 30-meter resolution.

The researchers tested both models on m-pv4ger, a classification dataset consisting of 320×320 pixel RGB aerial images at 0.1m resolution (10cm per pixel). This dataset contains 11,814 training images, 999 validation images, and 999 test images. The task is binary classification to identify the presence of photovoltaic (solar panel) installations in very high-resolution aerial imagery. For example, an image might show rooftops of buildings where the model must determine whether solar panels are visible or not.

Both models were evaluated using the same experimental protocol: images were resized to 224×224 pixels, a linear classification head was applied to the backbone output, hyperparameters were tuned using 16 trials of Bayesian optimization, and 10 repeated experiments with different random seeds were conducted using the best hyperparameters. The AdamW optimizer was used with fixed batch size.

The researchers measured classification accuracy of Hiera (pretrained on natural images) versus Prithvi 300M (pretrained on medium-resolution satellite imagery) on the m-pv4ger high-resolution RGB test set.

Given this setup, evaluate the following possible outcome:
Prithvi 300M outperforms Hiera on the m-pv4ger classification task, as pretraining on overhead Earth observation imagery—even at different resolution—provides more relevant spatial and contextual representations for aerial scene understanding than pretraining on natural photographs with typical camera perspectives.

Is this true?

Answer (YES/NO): NO